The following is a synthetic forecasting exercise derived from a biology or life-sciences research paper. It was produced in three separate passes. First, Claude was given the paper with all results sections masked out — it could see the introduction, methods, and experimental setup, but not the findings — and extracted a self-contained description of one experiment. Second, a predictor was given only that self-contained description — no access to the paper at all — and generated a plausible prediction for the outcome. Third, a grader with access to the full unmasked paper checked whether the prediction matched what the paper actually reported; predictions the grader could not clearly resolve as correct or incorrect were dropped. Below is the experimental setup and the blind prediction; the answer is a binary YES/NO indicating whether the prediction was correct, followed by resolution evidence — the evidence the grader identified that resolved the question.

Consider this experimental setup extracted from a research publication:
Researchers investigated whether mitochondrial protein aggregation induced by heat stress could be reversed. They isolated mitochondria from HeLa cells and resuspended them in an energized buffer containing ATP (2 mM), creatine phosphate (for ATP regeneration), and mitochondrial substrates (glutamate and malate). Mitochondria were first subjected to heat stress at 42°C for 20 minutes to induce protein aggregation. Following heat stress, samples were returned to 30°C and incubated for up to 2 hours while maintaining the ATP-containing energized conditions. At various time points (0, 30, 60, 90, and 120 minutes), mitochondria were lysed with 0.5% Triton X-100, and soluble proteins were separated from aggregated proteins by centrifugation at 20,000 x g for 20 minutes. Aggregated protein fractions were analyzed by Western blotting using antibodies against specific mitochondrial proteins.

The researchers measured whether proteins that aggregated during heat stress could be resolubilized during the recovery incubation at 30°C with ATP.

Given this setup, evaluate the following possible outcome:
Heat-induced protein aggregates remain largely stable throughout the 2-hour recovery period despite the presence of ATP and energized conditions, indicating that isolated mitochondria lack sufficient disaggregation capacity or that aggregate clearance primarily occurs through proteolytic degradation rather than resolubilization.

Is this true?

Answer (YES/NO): YES